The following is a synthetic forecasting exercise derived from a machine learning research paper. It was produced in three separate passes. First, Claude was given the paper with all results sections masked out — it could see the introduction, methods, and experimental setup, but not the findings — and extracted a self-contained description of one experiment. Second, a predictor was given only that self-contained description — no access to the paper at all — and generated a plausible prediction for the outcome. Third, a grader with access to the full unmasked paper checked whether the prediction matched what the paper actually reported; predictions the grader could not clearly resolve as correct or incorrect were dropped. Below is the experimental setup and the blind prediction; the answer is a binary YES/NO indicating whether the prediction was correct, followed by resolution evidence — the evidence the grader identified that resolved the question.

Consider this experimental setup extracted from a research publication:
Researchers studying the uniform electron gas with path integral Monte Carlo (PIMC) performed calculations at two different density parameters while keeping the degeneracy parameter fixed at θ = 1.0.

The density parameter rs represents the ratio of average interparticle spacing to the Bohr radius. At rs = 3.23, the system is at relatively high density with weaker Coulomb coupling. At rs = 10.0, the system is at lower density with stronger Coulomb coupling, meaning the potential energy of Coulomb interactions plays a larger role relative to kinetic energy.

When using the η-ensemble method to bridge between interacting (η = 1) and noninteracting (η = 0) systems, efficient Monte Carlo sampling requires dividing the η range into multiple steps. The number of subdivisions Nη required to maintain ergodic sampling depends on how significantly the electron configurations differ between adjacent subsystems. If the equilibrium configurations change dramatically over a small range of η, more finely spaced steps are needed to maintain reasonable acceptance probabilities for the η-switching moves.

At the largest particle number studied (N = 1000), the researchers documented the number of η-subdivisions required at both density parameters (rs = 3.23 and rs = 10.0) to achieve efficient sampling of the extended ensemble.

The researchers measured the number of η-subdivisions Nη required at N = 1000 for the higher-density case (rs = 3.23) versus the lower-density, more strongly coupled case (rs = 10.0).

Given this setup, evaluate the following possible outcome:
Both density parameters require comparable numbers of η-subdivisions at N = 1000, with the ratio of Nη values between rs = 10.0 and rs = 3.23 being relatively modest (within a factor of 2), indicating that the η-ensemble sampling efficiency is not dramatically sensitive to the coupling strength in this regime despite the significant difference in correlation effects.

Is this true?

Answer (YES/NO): YES